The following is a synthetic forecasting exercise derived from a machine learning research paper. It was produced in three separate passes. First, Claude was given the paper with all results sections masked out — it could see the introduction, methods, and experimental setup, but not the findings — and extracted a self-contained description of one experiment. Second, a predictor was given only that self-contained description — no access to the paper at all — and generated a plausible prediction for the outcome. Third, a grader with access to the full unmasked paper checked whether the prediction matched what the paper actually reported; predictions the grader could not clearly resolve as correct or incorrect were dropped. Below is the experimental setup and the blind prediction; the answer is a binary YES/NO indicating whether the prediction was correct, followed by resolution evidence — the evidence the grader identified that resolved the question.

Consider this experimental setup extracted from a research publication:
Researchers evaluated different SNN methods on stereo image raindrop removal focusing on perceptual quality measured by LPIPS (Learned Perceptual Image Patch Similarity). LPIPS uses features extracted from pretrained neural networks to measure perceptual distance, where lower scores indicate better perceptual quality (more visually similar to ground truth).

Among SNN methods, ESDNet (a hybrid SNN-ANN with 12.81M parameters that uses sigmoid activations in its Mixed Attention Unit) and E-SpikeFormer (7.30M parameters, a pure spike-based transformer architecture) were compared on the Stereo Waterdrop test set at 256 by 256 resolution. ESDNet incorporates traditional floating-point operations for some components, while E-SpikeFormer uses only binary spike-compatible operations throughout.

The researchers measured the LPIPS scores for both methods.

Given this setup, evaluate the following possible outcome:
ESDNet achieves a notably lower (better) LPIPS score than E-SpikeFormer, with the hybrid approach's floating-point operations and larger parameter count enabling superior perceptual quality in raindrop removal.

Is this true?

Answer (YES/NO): YES